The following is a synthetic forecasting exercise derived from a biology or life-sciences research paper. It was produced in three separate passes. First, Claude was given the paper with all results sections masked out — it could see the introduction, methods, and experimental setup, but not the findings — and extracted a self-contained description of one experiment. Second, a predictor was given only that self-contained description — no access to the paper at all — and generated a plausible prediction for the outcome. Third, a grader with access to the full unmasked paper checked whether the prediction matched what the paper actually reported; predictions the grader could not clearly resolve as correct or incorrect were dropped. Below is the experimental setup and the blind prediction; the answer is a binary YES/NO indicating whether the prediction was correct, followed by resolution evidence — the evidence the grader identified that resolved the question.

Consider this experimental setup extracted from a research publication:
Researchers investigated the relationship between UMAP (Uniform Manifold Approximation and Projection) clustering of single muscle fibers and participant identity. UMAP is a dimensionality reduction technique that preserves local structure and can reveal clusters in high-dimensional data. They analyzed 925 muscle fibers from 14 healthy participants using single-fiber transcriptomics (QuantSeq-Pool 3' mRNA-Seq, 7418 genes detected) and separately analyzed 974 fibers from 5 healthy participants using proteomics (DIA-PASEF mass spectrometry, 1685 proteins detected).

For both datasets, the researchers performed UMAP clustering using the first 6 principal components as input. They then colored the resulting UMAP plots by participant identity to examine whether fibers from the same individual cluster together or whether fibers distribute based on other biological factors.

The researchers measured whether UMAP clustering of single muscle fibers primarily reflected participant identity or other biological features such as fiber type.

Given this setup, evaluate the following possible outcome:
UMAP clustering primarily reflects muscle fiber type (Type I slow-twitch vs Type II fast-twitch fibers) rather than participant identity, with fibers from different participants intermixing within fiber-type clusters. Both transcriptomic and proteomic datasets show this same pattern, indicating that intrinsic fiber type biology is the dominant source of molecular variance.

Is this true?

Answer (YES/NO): YES